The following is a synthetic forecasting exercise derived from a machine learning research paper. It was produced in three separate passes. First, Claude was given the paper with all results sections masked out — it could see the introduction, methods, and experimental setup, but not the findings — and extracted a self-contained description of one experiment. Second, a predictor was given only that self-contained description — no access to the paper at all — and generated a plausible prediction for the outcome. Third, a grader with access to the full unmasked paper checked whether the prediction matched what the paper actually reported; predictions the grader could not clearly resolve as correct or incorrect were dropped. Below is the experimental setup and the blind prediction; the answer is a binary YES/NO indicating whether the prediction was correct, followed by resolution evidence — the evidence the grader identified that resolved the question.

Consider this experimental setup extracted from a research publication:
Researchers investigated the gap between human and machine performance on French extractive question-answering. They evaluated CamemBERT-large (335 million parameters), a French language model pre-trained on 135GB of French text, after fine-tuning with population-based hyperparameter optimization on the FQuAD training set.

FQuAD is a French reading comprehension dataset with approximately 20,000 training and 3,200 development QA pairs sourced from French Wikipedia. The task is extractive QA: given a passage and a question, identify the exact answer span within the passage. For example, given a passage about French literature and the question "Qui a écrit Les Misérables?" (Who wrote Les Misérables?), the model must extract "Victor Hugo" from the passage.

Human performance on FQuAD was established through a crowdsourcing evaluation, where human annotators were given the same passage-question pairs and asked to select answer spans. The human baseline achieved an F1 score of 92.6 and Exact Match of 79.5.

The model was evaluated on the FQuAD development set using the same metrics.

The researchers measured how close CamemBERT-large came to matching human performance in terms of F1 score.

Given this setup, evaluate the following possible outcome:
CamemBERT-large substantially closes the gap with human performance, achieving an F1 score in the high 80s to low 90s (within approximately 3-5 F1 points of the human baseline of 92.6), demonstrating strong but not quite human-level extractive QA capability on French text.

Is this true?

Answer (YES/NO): YES